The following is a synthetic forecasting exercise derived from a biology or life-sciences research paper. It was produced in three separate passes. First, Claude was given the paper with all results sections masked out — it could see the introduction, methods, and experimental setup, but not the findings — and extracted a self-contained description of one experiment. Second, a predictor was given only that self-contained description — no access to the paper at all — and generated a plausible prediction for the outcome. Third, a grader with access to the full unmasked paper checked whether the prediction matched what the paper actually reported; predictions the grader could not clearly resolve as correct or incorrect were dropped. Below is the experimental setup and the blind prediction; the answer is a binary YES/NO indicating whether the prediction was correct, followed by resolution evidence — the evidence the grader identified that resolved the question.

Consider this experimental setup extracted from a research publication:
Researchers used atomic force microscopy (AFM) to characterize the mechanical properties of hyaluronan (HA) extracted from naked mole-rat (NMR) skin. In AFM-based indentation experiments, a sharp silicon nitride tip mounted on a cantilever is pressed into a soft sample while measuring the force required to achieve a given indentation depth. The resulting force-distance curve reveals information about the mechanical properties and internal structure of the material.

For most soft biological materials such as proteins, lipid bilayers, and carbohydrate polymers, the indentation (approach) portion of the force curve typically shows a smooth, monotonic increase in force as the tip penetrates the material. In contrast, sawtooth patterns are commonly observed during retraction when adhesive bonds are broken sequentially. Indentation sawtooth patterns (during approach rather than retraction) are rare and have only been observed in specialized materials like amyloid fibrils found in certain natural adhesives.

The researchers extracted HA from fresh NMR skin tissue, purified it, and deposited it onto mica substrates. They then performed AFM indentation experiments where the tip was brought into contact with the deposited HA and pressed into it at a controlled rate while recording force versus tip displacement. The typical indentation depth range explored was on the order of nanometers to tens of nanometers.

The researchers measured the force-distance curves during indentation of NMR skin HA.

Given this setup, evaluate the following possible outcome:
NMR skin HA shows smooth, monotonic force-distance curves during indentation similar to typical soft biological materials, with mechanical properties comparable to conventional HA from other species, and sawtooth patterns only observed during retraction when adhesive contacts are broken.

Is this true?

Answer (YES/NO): NO